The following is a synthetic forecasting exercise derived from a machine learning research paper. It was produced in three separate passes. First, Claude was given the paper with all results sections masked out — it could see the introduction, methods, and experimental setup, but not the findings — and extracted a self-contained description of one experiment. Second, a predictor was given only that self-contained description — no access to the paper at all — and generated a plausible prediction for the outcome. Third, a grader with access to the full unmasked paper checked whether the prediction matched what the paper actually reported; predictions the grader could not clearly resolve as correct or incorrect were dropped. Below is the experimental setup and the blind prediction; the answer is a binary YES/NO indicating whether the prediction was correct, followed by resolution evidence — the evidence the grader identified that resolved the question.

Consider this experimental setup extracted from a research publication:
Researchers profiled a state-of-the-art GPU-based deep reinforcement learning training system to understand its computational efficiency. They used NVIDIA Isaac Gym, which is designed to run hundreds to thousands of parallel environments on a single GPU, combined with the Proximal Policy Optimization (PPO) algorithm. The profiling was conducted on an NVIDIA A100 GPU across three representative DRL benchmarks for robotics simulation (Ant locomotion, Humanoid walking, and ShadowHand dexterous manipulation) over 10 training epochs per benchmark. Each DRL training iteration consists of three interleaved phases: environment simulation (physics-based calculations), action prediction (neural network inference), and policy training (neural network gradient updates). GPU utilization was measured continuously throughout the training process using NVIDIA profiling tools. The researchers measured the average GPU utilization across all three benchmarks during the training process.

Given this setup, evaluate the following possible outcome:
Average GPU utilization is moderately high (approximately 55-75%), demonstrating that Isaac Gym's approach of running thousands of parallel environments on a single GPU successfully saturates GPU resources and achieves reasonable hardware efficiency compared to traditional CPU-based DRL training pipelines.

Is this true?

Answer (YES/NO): NO